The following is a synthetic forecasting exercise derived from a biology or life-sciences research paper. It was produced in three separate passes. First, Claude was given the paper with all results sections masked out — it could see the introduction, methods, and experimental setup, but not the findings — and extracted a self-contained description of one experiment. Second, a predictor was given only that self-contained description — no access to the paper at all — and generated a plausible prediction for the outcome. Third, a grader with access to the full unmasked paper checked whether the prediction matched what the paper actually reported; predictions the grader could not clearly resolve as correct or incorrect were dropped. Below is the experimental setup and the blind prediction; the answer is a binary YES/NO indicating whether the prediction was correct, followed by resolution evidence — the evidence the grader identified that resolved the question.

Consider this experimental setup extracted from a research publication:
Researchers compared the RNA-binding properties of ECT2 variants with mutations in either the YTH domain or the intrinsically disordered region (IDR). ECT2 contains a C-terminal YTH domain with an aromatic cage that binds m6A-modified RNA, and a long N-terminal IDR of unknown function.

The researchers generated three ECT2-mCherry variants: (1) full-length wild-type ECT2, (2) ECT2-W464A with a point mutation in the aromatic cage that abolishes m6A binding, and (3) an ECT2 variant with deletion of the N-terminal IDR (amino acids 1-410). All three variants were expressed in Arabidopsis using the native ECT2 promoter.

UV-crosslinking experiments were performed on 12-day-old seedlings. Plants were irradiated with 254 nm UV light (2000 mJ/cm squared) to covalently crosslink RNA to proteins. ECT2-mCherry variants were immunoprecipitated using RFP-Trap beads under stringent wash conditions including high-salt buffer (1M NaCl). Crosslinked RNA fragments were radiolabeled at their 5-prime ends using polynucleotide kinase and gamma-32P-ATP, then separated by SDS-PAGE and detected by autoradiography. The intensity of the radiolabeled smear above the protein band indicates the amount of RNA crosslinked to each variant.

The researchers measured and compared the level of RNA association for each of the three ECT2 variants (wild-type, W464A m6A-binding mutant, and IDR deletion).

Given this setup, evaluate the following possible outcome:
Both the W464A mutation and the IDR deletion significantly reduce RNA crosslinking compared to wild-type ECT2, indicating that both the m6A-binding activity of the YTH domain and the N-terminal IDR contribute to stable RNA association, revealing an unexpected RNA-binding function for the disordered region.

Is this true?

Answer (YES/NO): YES